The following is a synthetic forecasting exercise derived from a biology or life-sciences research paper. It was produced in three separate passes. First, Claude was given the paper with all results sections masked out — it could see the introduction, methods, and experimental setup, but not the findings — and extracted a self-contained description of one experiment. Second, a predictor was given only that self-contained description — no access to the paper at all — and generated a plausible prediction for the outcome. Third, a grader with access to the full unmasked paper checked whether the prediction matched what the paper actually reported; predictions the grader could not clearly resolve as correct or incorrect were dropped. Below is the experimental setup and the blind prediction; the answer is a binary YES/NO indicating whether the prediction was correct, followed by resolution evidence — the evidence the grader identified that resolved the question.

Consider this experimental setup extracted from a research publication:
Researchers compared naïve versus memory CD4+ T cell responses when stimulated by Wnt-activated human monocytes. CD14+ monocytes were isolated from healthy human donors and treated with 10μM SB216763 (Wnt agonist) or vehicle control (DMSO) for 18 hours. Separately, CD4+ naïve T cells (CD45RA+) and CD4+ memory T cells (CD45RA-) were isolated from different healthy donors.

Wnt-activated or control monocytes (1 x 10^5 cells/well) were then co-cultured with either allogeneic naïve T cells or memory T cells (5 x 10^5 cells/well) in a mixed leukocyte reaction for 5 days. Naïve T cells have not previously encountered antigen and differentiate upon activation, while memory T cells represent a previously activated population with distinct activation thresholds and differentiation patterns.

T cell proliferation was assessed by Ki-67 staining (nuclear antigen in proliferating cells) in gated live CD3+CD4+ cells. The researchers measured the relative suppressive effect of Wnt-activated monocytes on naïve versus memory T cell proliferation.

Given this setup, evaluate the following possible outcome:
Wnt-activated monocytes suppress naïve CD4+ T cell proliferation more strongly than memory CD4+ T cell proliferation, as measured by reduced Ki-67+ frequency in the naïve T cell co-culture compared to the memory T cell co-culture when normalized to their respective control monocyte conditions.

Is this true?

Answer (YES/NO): NO